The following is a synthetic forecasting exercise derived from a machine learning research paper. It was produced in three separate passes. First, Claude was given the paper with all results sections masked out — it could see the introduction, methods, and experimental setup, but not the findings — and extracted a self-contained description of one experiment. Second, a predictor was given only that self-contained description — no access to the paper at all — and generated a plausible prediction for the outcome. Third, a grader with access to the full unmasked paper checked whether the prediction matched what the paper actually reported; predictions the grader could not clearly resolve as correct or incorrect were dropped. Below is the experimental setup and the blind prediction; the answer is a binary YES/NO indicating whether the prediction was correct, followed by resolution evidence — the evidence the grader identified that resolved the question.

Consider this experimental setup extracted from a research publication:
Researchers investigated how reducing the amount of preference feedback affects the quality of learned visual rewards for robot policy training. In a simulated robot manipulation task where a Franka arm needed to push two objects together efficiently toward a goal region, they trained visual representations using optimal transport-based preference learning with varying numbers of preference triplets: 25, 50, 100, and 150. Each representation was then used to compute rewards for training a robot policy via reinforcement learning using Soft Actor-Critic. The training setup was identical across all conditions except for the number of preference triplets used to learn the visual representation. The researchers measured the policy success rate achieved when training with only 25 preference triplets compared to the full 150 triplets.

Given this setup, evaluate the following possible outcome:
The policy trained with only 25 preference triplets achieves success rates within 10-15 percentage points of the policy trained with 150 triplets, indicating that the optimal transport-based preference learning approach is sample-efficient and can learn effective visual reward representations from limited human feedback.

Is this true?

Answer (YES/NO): NO